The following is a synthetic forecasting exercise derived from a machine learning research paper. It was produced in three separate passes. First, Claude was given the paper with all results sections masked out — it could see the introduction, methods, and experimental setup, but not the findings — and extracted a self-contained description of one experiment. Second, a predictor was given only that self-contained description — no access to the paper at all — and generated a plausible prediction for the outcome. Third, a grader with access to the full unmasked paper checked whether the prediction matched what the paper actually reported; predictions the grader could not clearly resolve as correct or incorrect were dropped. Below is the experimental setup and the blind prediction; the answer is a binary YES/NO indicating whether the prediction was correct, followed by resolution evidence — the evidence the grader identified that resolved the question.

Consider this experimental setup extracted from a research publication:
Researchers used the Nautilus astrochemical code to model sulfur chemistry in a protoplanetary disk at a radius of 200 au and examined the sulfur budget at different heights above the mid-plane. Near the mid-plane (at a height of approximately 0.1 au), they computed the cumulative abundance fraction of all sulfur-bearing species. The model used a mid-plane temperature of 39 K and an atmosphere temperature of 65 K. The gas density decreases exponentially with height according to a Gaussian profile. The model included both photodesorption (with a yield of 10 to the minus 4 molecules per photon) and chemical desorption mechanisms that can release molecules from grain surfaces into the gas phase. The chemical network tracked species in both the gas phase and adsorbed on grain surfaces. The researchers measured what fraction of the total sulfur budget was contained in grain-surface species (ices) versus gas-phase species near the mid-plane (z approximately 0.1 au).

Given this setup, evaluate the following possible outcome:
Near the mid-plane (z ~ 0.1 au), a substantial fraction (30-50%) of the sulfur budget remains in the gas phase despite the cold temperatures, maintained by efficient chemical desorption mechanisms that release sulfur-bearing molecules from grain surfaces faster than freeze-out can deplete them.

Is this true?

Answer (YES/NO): NO